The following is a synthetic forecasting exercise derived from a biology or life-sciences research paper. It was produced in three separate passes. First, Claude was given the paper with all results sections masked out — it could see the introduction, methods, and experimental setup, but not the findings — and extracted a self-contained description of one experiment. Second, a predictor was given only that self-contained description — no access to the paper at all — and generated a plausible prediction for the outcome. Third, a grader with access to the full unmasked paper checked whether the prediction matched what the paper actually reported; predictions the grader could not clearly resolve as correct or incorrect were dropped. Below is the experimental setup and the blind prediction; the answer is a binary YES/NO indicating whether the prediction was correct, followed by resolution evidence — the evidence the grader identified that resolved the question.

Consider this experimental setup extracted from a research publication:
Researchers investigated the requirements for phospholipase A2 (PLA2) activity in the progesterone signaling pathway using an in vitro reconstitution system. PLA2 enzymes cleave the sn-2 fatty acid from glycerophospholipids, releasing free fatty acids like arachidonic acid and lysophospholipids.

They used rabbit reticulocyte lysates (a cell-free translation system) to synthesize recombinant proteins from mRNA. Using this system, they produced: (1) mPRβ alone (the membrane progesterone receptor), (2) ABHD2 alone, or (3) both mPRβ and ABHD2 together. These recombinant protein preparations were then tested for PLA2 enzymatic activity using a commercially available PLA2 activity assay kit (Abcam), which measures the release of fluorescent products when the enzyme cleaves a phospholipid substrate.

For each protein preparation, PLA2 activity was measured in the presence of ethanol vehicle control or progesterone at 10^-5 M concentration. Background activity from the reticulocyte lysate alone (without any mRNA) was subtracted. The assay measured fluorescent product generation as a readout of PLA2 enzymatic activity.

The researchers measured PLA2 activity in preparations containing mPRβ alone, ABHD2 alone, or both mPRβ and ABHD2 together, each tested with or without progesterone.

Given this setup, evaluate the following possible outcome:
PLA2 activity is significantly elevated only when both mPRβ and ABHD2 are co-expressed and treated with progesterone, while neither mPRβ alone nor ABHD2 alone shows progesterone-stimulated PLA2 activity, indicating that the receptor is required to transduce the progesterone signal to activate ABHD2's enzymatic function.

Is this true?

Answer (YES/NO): YES